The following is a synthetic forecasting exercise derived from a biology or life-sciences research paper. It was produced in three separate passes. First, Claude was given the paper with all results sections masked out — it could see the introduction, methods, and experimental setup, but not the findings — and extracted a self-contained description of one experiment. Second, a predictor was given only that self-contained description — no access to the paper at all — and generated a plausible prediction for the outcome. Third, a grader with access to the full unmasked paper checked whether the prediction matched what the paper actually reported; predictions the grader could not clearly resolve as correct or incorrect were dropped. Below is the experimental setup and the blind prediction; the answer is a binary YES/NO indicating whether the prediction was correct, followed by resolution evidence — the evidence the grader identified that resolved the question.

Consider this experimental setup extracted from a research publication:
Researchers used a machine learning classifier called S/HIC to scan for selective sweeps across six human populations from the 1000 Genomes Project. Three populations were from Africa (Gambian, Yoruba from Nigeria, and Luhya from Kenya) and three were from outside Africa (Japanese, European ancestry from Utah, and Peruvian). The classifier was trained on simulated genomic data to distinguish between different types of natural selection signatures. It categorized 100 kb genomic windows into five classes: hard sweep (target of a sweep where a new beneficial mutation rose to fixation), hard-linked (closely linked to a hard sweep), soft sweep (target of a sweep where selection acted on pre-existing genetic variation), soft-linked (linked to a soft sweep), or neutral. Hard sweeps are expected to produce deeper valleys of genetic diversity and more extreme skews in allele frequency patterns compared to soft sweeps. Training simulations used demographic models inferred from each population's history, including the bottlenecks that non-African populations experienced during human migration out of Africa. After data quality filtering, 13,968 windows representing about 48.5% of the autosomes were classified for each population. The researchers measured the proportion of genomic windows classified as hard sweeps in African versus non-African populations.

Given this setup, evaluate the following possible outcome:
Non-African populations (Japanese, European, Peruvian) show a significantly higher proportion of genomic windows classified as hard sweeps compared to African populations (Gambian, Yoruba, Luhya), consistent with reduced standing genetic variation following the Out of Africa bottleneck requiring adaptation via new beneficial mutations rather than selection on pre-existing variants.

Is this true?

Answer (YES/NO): YES